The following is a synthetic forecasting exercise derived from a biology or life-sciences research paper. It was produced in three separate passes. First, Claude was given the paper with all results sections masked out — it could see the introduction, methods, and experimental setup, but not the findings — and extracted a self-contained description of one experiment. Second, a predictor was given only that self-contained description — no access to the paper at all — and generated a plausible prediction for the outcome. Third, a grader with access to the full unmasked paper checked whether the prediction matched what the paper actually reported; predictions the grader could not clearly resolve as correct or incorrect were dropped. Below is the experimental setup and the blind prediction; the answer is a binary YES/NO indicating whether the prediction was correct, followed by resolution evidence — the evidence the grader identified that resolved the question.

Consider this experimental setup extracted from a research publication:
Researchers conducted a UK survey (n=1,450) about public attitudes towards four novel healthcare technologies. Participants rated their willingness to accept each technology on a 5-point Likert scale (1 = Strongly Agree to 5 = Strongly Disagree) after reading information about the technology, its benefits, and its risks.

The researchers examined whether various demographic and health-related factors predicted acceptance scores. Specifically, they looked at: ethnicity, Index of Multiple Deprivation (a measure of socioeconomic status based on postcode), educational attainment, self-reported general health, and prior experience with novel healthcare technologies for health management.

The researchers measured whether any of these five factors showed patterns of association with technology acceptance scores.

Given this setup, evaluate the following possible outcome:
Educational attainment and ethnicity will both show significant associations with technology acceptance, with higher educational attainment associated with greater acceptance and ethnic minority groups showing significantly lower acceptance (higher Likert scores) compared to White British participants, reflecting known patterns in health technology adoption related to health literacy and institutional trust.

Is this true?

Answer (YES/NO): NO